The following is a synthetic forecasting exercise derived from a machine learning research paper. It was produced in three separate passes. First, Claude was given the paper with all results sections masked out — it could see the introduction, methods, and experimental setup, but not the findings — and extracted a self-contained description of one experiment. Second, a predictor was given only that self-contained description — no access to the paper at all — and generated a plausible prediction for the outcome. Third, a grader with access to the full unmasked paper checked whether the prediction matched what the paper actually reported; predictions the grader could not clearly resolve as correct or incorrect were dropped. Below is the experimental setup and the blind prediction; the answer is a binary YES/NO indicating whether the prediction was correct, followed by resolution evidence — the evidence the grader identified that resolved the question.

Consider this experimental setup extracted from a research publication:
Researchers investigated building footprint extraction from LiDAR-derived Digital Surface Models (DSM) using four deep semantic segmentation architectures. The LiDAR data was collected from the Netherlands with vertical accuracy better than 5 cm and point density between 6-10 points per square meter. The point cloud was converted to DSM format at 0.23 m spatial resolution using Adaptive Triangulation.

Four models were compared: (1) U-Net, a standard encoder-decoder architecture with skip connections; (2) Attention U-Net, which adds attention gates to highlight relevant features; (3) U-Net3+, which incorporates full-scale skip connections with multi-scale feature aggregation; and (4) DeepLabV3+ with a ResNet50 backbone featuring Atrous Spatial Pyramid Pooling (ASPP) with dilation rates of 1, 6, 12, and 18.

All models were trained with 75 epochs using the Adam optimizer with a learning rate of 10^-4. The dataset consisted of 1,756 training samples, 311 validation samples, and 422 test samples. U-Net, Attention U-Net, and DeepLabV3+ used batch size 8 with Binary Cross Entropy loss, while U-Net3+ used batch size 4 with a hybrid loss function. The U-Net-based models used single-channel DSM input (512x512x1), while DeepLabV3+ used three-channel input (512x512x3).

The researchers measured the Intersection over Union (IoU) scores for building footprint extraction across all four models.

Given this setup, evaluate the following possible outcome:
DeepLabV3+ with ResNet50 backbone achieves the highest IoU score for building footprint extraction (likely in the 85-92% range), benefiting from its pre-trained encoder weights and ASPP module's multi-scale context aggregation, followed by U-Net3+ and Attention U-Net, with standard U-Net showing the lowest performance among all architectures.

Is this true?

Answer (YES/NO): NO